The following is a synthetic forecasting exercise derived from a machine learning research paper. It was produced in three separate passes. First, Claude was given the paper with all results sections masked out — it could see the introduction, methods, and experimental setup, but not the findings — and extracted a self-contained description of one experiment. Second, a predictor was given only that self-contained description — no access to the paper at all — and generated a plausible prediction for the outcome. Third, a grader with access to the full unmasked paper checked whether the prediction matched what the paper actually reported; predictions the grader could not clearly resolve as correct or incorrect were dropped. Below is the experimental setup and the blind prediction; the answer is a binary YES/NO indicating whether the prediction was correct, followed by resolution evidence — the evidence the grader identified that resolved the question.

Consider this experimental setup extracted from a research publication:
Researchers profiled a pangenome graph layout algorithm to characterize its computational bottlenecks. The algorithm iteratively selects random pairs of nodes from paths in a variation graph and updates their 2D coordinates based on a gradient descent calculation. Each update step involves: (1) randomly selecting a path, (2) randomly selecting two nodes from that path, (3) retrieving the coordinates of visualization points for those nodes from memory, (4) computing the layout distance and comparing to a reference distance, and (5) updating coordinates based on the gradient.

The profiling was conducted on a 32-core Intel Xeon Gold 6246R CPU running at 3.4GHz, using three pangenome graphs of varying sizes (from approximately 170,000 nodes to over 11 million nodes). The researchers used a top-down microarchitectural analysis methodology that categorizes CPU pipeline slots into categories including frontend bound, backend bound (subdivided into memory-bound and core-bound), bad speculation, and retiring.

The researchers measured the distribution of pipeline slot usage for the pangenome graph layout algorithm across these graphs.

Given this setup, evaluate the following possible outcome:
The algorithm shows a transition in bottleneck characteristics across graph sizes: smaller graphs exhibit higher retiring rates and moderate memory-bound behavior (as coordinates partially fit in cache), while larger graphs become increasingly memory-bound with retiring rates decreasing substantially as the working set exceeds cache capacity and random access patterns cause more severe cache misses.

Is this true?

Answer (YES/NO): NO